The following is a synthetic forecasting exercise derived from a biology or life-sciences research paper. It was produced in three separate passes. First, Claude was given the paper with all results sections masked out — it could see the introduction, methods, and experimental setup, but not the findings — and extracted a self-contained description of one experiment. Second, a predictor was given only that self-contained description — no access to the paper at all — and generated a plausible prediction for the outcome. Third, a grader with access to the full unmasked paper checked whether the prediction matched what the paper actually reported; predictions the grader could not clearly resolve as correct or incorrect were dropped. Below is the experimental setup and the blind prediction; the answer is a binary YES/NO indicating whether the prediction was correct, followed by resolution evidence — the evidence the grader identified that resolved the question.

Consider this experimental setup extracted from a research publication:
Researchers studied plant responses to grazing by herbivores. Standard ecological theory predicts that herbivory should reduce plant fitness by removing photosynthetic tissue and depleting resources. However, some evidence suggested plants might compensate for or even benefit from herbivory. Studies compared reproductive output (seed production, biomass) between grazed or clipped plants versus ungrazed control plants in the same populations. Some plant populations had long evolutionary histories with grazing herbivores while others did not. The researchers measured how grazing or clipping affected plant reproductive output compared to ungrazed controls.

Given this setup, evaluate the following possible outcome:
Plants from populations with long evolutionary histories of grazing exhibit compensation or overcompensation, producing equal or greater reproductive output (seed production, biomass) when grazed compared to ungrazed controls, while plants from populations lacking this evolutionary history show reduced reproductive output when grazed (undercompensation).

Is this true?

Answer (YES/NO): YES